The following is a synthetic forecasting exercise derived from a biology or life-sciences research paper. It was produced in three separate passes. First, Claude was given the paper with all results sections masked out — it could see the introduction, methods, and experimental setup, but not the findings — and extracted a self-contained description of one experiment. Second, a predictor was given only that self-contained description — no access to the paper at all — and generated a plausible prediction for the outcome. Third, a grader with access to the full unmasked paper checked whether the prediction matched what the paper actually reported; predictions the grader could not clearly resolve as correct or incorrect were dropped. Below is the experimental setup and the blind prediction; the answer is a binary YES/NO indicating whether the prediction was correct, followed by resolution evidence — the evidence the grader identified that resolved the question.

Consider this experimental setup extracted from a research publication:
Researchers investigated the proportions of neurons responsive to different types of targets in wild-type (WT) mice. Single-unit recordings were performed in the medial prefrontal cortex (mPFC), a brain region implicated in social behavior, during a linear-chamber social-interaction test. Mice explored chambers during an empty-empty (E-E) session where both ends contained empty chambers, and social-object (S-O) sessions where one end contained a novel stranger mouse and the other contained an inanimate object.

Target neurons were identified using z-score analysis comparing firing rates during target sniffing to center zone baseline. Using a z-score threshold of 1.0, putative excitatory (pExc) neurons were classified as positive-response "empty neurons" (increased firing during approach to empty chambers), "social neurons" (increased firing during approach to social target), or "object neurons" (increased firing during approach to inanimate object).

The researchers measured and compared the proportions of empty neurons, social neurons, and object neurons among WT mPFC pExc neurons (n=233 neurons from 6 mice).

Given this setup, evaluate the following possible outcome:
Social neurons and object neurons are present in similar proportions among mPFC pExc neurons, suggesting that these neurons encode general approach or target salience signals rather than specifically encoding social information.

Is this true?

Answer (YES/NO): NO